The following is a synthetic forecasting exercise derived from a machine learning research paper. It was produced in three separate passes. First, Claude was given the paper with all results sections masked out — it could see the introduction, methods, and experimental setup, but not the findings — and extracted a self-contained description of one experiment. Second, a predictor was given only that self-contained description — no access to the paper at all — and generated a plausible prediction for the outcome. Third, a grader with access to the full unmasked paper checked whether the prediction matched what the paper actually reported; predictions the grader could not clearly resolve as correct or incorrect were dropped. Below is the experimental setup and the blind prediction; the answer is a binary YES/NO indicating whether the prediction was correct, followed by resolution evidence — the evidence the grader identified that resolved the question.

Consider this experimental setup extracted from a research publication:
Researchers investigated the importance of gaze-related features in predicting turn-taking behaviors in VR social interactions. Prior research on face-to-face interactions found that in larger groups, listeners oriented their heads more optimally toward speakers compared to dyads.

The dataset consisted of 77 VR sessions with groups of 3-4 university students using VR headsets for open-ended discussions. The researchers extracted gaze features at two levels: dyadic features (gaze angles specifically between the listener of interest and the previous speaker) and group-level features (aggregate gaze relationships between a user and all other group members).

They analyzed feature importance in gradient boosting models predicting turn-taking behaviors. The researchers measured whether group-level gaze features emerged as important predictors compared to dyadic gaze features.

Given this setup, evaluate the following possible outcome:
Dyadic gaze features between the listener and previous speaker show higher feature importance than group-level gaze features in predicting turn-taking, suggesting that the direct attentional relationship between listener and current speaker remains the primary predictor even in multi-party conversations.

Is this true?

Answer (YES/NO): NO